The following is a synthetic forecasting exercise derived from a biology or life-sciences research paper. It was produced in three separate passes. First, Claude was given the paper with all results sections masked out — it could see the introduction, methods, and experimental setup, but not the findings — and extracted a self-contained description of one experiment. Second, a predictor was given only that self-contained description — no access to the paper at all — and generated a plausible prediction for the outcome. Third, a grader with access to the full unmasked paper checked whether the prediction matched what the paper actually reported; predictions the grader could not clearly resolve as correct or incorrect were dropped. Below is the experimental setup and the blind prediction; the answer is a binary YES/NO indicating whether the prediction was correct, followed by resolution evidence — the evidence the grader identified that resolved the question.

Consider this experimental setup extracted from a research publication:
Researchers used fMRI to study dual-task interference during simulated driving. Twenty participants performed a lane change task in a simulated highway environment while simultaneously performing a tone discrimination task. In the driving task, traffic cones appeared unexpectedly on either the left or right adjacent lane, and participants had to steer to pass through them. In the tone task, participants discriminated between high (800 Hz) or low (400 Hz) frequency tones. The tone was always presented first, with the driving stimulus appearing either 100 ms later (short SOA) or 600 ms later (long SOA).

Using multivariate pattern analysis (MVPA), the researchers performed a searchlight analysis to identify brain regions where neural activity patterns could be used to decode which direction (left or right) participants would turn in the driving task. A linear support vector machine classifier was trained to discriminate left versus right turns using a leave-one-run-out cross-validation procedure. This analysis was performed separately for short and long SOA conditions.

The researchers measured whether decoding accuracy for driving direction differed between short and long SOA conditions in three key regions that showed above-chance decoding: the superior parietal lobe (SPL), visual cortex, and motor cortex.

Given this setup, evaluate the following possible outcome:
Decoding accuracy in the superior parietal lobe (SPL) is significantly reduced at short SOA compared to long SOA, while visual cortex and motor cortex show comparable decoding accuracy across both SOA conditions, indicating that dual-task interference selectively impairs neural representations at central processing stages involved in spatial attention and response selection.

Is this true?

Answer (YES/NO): YES